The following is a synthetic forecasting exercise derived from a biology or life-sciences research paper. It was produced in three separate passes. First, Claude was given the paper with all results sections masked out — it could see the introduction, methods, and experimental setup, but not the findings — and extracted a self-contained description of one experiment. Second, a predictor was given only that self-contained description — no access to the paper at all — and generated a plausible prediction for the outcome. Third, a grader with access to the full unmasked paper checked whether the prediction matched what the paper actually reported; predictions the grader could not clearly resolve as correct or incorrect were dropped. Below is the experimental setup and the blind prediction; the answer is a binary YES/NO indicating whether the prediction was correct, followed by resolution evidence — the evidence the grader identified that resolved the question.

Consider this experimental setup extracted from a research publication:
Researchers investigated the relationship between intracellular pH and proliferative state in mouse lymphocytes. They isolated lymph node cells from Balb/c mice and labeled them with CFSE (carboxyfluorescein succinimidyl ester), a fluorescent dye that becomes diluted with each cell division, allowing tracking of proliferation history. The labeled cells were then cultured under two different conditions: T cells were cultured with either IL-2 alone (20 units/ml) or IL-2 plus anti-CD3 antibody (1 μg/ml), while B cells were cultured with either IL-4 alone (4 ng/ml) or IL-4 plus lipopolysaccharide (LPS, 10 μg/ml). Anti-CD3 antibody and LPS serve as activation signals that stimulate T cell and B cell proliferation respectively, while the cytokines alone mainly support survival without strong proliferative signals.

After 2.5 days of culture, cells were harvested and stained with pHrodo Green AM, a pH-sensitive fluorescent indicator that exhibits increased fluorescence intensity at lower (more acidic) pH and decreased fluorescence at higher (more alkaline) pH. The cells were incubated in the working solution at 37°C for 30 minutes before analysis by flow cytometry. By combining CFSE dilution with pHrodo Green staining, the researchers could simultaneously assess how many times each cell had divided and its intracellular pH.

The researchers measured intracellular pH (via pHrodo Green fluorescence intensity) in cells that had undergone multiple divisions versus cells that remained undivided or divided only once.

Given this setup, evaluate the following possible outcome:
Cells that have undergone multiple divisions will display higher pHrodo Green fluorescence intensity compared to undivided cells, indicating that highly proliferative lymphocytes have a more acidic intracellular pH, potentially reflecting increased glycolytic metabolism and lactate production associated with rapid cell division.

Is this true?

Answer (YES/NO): NO